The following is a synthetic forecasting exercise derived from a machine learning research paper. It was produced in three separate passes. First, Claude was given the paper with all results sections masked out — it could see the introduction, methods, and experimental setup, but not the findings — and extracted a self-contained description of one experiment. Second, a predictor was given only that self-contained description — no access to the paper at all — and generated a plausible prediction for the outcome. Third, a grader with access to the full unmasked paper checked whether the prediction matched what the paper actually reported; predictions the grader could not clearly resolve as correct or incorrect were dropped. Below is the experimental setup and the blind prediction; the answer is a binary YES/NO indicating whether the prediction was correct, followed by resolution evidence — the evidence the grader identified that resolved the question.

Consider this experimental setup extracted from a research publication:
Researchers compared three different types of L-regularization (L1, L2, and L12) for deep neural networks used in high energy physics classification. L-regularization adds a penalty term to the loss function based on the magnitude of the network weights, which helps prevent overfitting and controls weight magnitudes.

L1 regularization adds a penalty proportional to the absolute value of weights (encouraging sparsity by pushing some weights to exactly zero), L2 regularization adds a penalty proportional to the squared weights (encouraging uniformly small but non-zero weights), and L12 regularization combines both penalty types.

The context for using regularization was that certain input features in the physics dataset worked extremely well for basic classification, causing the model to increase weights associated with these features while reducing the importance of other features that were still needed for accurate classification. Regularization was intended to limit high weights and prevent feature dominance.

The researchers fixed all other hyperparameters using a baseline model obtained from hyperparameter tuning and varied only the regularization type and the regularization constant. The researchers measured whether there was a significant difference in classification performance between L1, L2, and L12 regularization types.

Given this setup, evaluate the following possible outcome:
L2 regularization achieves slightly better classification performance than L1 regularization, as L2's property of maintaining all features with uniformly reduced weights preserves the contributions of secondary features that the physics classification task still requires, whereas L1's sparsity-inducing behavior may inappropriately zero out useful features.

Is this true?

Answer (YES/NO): NO